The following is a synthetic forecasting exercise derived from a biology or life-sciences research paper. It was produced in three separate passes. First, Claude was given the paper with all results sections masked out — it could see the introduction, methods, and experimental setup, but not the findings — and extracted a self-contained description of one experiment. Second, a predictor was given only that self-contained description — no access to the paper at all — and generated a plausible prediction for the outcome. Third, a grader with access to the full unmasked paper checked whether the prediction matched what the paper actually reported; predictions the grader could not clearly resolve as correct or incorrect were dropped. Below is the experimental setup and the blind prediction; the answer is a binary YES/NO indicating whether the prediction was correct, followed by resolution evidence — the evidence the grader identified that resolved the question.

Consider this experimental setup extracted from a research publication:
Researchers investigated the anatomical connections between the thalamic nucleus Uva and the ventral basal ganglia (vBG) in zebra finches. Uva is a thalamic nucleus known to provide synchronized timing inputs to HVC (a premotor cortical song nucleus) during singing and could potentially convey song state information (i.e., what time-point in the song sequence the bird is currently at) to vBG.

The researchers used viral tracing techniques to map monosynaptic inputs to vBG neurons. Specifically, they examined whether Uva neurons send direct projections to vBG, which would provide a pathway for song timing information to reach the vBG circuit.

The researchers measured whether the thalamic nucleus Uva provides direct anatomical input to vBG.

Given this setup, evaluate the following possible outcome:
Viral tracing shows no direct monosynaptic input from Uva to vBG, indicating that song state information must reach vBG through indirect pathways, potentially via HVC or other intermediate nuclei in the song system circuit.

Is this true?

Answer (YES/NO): NO